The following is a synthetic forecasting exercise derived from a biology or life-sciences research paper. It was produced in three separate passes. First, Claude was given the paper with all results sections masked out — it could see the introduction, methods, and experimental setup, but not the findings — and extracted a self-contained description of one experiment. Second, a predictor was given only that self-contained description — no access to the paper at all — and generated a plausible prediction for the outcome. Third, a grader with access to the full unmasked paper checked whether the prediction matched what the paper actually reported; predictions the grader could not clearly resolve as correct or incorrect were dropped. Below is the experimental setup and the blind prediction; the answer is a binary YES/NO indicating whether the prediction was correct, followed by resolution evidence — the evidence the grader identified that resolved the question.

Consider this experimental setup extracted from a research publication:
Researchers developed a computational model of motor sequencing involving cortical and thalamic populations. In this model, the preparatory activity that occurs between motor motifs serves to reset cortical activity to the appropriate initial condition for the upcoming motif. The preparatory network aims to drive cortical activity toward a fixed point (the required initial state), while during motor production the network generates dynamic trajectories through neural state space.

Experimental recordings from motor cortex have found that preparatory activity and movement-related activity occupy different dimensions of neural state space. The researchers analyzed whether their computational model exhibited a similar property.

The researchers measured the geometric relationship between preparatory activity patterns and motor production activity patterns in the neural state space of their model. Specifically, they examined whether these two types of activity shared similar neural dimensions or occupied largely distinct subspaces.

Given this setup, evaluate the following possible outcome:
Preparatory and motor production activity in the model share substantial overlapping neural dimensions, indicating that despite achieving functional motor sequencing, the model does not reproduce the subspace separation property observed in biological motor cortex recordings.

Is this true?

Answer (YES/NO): NO